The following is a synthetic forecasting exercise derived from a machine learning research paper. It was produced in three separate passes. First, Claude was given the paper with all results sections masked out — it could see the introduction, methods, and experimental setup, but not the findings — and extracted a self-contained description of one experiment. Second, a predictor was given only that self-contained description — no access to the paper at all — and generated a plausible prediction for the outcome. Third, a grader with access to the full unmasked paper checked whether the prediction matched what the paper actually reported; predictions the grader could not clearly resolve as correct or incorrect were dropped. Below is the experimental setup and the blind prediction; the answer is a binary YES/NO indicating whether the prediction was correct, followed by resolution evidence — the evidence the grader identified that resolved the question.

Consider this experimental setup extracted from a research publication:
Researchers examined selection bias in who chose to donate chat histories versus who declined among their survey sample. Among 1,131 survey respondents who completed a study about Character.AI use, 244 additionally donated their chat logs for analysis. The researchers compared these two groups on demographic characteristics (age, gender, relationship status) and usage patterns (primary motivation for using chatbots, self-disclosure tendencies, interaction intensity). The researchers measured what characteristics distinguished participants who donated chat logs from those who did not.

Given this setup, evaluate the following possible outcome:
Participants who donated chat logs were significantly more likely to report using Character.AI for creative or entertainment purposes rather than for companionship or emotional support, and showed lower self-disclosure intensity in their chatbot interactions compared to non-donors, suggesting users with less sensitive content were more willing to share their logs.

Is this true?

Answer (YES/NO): NO